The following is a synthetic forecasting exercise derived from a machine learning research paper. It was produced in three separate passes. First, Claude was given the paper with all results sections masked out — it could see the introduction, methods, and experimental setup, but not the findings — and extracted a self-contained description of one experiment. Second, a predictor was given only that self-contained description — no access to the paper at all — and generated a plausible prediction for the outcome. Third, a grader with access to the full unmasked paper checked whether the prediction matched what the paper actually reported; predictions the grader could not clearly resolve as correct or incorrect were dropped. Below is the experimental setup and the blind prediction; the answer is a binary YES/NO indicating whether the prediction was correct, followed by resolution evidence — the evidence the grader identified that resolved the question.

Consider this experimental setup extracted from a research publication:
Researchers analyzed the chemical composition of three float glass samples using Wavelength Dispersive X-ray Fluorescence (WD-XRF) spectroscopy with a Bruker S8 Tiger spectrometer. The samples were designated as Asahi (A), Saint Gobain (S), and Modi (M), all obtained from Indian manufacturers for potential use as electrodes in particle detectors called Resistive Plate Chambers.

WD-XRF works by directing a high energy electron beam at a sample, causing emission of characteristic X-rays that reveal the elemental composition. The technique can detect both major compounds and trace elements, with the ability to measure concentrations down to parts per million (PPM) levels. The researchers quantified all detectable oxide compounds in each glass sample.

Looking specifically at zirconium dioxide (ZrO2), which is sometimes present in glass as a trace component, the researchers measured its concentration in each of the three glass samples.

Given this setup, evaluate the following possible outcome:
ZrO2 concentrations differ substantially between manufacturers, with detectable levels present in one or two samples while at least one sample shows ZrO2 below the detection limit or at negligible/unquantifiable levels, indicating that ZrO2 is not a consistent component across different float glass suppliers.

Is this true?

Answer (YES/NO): NO